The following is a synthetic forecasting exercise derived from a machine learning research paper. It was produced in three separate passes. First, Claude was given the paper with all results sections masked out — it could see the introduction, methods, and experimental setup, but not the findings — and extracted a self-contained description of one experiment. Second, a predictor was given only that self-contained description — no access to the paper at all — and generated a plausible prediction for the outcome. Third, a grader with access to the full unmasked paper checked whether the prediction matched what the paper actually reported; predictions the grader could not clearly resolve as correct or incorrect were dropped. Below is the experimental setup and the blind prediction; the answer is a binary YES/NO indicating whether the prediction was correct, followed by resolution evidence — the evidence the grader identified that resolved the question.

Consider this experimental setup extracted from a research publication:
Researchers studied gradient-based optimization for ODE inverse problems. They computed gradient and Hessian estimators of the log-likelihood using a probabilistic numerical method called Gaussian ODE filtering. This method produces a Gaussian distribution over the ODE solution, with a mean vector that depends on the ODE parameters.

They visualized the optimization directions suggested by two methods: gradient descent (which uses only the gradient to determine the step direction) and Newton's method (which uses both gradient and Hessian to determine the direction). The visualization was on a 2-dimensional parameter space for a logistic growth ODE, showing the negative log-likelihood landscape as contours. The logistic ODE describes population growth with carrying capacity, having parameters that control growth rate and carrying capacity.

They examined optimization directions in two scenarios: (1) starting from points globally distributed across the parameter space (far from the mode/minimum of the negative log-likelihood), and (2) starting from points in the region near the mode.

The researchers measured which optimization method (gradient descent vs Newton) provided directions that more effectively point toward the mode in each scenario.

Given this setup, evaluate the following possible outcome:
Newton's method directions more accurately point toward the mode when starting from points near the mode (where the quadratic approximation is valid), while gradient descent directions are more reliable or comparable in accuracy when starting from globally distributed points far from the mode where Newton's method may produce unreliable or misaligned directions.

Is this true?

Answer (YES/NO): YES